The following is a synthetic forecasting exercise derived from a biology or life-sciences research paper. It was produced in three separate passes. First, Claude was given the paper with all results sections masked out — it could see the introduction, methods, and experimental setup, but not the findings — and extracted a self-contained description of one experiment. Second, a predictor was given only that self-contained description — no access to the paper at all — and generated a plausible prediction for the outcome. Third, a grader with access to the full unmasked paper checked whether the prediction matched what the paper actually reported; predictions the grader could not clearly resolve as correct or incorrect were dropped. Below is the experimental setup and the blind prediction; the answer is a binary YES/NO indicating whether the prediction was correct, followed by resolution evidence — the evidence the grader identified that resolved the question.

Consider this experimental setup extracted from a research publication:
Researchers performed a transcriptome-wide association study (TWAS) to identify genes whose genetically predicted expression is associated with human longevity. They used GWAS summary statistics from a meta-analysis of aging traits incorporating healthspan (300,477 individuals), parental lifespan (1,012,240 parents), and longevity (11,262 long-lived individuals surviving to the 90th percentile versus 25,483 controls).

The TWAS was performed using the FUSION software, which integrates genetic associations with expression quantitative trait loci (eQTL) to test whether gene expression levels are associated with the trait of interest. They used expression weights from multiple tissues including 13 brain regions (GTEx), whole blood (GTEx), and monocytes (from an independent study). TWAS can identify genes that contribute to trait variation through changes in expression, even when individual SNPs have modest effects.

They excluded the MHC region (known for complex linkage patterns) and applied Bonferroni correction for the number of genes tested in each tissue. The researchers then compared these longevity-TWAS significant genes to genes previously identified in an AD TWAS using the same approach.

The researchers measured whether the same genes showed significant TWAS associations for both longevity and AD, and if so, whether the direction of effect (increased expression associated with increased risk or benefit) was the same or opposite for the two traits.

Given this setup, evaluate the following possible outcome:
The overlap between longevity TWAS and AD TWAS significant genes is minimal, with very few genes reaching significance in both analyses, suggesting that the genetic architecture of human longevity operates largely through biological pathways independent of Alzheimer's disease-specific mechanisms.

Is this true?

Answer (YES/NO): NO